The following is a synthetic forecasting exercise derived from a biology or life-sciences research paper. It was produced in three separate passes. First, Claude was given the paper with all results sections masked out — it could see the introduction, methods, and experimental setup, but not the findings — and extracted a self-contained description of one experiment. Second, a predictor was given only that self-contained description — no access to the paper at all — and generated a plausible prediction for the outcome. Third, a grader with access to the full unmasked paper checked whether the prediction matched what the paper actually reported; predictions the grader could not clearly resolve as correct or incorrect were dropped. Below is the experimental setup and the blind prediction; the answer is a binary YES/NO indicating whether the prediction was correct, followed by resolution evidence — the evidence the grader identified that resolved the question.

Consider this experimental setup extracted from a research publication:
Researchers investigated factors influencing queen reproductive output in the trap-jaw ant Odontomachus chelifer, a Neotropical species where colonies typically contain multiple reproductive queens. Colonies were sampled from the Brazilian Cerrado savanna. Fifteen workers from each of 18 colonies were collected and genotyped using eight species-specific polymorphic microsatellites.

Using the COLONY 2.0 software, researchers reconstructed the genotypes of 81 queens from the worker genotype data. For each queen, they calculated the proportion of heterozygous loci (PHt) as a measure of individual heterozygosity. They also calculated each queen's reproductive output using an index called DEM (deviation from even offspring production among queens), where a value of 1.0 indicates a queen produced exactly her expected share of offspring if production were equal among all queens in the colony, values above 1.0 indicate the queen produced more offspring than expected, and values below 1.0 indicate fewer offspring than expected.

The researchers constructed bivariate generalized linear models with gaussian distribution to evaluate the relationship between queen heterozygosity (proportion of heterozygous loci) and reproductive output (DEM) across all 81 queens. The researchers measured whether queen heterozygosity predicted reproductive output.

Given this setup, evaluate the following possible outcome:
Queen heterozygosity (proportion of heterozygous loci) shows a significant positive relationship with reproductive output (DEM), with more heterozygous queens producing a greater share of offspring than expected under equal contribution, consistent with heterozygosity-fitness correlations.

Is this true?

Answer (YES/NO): NO